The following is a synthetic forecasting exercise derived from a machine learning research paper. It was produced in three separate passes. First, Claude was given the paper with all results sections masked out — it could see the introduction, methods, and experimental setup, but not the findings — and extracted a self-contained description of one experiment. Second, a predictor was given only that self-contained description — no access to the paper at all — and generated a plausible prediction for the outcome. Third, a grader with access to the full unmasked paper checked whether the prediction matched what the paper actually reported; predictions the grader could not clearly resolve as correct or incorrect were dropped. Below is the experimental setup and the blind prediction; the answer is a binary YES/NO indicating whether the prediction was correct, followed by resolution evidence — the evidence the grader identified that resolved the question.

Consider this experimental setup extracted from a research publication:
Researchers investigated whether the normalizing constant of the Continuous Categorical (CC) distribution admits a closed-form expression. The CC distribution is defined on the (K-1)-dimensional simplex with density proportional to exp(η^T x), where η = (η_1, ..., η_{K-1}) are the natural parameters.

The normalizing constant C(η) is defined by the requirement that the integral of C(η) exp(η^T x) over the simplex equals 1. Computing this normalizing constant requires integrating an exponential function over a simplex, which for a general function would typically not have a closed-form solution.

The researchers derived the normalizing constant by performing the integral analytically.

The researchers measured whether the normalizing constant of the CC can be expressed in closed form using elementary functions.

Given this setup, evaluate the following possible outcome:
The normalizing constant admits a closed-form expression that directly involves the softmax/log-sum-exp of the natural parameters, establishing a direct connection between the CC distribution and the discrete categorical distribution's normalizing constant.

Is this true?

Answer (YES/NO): NO